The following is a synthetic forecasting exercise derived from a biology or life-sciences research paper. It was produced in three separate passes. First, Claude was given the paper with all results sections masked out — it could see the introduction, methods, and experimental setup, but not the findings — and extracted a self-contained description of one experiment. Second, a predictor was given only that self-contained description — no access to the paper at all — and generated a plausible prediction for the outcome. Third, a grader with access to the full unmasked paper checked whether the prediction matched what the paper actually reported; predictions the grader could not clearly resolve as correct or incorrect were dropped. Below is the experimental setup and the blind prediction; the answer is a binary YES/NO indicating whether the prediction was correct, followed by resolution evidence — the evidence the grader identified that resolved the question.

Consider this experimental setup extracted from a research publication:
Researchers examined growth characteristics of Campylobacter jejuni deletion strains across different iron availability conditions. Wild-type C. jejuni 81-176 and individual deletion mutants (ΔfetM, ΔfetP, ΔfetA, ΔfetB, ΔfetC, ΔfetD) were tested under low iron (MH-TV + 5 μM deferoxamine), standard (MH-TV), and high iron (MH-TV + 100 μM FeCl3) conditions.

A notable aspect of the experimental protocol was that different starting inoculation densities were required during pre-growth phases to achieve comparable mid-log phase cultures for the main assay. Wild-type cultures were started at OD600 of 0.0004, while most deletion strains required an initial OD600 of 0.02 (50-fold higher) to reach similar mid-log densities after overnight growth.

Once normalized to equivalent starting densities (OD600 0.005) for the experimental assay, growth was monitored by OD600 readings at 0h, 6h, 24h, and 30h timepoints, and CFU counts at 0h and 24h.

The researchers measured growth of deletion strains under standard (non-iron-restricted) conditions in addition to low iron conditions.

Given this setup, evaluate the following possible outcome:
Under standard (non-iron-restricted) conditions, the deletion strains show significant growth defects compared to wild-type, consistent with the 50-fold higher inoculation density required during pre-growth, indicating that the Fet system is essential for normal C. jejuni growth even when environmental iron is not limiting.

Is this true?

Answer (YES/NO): YES